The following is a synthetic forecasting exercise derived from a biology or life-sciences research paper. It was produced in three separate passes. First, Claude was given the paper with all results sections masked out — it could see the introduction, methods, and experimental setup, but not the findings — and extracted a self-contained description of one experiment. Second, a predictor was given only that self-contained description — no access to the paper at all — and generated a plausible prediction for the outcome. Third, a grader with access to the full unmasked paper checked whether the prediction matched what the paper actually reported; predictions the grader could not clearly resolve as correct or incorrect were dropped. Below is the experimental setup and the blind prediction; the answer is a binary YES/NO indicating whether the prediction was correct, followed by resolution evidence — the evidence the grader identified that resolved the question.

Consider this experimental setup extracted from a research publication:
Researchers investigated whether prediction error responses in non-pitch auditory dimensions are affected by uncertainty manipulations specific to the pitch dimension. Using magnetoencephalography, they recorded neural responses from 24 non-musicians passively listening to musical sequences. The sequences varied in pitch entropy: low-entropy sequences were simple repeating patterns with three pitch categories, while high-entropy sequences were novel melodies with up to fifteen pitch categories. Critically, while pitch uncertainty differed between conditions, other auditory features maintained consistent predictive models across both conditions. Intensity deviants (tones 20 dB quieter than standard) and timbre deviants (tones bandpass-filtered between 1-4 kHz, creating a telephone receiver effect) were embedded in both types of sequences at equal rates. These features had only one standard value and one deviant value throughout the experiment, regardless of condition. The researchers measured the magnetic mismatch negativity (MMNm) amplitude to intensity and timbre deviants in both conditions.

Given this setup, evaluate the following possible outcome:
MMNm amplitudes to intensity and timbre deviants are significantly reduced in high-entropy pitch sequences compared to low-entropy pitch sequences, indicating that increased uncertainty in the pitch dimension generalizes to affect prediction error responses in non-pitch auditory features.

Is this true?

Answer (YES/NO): NO